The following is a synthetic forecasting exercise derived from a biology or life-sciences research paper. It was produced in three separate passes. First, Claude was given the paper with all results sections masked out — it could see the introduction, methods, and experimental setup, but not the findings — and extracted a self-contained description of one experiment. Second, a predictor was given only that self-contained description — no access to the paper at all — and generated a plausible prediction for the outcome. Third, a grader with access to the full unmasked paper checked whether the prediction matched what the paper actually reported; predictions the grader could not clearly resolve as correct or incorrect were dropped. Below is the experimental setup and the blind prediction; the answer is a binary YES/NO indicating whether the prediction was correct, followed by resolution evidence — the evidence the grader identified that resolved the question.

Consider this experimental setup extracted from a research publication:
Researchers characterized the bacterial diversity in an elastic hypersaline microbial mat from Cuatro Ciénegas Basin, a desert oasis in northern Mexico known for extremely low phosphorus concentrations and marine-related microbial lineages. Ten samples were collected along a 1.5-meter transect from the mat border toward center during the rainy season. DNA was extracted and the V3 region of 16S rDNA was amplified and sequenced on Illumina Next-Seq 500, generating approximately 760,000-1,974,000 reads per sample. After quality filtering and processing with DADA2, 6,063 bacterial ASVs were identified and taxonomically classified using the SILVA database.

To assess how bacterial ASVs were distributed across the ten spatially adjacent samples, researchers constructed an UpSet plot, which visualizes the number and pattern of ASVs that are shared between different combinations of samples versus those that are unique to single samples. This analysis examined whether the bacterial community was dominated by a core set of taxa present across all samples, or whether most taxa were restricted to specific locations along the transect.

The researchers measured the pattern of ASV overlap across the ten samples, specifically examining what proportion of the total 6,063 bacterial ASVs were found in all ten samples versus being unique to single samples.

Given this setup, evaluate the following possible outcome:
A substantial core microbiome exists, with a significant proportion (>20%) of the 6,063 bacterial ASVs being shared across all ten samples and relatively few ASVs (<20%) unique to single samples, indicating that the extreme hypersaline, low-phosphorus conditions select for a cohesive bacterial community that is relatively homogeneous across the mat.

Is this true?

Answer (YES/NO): NO